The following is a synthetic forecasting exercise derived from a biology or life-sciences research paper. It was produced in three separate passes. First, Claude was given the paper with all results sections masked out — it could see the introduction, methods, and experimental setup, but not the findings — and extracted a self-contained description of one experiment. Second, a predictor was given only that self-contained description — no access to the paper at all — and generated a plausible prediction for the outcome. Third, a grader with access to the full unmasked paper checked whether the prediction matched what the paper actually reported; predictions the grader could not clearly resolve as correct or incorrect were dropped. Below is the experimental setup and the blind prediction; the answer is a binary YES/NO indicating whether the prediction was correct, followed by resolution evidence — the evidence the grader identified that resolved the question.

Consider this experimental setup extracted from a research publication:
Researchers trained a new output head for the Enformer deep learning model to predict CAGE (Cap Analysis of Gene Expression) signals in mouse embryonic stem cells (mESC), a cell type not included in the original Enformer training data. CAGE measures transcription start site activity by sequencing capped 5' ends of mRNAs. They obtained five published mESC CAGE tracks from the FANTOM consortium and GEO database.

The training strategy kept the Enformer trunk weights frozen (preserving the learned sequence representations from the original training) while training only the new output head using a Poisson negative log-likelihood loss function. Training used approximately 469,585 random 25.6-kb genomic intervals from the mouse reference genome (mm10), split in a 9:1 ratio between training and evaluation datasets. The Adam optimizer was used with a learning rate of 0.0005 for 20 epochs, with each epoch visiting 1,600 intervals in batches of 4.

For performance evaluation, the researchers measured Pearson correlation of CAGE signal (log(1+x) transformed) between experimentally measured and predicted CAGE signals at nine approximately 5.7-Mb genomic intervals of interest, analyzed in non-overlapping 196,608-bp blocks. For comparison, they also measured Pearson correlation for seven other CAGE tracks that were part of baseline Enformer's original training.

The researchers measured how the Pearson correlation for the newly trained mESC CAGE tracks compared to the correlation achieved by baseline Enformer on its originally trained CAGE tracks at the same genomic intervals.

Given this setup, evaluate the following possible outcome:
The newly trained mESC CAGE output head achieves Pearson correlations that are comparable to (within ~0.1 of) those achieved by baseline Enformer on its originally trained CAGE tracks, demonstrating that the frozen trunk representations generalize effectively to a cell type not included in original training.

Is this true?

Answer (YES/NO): YES